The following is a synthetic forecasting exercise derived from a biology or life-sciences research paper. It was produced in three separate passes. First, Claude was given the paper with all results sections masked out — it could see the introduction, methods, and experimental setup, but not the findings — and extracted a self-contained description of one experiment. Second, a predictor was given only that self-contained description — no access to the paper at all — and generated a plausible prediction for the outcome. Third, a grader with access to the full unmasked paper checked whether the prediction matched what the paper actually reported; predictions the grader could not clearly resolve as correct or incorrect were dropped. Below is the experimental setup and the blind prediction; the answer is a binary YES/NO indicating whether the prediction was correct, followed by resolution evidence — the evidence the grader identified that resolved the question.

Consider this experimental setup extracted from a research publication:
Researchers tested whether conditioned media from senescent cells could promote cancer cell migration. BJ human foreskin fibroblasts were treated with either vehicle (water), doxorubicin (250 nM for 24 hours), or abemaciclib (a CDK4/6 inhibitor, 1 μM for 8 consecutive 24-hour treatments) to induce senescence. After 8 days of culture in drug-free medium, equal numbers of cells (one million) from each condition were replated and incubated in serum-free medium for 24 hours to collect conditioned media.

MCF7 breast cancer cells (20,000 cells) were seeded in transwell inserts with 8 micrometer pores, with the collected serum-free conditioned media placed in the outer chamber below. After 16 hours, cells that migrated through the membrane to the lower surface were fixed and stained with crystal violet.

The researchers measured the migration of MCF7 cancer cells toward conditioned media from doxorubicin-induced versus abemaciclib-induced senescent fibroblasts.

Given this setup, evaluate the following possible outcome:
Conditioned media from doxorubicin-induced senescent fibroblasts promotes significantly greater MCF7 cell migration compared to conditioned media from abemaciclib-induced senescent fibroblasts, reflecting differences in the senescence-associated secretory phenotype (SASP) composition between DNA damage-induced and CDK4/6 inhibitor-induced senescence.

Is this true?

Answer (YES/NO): YES